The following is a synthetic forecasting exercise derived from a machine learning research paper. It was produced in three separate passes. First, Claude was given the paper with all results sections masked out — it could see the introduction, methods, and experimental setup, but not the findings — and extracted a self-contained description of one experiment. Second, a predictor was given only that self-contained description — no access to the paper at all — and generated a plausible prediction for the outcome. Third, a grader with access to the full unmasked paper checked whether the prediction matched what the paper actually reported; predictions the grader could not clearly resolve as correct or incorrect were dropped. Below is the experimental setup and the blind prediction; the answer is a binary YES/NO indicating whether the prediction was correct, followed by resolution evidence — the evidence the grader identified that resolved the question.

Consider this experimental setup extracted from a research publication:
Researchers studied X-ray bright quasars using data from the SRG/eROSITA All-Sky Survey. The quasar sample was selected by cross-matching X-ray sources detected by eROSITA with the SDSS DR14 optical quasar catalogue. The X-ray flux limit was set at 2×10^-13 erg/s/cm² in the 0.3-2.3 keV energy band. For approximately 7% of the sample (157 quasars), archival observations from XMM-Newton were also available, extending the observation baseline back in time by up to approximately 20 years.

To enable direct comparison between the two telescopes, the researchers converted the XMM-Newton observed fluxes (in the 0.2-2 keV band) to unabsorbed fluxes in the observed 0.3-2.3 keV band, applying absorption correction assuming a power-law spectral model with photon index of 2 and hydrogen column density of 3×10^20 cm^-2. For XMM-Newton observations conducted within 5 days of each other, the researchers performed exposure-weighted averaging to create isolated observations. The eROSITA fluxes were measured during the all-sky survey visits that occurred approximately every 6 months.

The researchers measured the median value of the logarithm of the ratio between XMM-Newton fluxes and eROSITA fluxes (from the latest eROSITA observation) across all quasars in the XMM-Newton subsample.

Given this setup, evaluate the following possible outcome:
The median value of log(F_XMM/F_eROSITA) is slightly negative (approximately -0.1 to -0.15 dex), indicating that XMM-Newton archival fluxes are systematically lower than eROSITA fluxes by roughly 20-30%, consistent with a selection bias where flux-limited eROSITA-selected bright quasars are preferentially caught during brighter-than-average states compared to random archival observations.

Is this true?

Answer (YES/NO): NO